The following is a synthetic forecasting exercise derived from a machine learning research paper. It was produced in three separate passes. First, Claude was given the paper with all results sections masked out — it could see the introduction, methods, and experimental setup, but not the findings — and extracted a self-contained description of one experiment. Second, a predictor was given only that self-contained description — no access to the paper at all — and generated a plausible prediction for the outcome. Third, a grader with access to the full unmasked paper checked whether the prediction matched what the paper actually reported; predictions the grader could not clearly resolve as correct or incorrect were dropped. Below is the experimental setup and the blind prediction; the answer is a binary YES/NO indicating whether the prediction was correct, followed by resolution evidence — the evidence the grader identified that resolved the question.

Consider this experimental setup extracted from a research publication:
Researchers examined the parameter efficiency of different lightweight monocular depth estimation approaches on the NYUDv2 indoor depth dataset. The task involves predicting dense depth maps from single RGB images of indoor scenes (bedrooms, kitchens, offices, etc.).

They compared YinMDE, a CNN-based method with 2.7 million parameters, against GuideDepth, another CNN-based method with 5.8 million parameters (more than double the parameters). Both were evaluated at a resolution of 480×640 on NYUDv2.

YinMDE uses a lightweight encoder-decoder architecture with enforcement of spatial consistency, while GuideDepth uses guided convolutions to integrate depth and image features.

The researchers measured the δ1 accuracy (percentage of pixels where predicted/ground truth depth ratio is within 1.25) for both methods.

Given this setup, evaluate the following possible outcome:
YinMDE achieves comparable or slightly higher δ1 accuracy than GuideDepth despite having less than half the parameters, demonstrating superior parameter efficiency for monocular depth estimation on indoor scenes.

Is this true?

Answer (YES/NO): NO